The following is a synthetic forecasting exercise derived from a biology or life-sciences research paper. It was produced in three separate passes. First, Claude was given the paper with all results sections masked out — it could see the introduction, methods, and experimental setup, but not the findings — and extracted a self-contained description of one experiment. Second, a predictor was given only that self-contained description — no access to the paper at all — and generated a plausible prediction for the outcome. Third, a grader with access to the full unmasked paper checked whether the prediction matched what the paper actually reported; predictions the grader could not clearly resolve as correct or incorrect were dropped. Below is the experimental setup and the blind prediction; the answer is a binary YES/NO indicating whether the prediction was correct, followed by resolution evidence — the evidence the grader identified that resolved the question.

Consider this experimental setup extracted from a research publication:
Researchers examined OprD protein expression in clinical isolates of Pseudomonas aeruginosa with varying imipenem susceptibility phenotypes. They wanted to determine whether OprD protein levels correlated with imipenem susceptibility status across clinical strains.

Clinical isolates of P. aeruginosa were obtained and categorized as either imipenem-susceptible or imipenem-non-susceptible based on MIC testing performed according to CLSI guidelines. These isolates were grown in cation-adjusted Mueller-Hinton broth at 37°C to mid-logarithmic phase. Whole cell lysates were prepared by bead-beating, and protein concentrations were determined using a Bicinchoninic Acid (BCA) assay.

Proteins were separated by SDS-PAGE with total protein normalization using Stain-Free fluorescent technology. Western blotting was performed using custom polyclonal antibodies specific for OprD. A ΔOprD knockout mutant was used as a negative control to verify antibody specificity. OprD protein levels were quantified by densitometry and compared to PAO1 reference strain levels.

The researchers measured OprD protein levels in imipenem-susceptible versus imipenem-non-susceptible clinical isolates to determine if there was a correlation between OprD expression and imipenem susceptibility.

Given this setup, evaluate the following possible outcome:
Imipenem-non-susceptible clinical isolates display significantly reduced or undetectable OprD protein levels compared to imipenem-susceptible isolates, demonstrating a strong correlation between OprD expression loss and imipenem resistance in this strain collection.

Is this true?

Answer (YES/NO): YES